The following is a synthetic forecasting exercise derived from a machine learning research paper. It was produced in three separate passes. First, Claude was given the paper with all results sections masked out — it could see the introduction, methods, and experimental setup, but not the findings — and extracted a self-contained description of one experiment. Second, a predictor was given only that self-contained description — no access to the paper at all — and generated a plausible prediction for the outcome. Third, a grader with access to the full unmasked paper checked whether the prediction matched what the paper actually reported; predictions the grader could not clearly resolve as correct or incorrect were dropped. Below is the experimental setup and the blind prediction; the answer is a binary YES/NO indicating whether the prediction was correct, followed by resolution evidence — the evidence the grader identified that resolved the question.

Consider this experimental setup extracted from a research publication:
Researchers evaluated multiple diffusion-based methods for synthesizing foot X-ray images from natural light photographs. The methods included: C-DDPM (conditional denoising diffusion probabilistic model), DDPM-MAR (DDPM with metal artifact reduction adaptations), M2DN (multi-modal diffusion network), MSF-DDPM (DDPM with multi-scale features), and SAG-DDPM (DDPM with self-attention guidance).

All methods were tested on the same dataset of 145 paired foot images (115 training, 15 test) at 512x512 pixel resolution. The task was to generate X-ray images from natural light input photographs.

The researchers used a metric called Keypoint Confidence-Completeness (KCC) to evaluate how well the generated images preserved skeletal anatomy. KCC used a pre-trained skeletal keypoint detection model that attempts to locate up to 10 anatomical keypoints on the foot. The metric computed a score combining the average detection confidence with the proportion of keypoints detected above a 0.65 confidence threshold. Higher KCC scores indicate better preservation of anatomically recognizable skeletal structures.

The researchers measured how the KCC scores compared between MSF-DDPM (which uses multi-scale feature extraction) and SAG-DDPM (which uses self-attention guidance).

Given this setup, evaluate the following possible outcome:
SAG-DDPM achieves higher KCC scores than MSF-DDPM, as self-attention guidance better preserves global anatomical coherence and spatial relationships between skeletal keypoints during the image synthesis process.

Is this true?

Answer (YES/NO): NO